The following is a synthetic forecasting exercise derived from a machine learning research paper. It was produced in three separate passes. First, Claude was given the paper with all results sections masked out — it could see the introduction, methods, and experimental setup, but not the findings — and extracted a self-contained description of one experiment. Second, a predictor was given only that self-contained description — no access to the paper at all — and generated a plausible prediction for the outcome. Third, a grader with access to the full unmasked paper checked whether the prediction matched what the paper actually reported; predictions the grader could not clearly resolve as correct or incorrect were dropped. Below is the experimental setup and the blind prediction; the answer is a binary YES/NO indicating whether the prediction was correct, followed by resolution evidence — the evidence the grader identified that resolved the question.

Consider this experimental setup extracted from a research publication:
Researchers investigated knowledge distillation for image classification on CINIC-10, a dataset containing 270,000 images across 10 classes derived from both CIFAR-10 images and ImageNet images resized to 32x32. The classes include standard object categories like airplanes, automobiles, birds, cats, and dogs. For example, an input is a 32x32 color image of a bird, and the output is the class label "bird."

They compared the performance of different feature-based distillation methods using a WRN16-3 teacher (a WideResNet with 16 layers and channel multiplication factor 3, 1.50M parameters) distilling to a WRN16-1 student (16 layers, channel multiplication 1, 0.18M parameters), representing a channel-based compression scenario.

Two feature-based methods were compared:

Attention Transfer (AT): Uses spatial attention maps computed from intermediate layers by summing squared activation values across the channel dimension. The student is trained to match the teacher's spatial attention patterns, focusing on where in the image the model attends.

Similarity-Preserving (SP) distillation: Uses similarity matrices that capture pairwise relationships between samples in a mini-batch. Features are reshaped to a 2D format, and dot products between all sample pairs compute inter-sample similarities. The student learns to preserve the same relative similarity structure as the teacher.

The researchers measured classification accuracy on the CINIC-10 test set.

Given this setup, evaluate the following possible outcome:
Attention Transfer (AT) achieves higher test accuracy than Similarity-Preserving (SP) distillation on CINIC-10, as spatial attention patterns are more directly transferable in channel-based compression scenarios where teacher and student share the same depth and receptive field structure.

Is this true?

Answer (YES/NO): YES